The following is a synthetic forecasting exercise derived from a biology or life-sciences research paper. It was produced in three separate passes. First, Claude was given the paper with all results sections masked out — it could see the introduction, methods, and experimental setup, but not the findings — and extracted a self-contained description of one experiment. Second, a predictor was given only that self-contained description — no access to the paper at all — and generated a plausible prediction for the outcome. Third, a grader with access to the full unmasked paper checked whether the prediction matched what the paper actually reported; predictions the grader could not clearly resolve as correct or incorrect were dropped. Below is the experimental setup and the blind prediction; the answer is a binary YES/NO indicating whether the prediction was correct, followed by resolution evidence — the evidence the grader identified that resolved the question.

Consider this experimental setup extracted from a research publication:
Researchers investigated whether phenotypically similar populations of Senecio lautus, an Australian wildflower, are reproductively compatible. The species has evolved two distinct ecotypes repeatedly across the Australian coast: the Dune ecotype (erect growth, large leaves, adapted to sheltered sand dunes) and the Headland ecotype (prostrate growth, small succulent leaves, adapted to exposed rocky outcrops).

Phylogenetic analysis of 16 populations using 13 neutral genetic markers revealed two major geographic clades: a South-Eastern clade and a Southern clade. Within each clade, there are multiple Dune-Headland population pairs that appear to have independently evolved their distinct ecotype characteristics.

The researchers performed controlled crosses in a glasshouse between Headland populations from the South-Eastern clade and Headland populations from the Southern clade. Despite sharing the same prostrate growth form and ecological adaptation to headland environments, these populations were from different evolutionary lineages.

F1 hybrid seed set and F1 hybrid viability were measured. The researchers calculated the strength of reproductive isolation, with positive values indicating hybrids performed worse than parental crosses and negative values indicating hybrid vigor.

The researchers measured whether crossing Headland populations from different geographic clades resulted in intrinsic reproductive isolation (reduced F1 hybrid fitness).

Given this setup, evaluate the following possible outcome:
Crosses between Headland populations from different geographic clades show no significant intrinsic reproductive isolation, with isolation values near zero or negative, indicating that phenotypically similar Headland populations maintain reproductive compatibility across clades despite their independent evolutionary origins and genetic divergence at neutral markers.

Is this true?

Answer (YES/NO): NO